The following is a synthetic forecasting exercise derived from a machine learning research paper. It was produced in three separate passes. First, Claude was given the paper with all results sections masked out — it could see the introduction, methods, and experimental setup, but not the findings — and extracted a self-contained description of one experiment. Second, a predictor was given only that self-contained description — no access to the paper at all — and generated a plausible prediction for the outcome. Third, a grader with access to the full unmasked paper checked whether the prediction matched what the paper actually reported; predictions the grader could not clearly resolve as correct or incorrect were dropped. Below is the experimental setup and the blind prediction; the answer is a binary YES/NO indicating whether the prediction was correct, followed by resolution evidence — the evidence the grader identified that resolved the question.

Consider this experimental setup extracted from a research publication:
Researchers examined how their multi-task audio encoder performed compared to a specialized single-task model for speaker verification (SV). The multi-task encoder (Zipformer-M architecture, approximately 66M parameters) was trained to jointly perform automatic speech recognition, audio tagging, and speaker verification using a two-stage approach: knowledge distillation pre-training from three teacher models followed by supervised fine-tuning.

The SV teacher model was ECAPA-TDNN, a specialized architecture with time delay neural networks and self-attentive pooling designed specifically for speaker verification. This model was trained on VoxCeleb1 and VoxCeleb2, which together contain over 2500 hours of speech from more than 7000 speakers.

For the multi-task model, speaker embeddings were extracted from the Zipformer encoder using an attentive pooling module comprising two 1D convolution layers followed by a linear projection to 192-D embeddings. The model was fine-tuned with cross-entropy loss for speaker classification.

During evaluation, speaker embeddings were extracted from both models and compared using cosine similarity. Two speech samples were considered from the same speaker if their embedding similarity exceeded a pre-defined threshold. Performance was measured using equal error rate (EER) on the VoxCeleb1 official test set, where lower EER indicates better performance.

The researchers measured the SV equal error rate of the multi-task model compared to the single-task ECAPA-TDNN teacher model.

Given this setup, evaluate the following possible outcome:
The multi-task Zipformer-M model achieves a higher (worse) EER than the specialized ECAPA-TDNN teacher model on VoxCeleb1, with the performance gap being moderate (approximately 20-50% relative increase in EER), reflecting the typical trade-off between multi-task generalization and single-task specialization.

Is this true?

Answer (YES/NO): YES